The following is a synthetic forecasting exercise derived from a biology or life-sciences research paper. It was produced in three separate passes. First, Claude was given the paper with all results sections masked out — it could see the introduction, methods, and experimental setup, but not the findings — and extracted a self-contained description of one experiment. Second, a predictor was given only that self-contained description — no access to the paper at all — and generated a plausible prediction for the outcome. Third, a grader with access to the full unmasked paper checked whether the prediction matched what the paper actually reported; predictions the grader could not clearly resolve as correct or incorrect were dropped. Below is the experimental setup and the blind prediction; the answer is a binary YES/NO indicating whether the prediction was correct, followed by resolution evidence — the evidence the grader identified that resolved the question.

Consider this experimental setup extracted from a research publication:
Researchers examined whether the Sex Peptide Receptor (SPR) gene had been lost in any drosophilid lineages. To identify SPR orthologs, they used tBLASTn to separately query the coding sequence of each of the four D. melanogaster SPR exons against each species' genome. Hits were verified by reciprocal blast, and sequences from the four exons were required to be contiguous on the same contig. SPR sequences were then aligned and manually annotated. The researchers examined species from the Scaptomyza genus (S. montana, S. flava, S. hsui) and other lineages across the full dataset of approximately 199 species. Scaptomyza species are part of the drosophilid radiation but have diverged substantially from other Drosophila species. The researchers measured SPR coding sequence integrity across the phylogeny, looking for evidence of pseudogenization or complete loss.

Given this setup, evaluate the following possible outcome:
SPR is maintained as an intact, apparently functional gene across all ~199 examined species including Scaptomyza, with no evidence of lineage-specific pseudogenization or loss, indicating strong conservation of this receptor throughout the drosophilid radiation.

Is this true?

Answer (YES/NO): NO